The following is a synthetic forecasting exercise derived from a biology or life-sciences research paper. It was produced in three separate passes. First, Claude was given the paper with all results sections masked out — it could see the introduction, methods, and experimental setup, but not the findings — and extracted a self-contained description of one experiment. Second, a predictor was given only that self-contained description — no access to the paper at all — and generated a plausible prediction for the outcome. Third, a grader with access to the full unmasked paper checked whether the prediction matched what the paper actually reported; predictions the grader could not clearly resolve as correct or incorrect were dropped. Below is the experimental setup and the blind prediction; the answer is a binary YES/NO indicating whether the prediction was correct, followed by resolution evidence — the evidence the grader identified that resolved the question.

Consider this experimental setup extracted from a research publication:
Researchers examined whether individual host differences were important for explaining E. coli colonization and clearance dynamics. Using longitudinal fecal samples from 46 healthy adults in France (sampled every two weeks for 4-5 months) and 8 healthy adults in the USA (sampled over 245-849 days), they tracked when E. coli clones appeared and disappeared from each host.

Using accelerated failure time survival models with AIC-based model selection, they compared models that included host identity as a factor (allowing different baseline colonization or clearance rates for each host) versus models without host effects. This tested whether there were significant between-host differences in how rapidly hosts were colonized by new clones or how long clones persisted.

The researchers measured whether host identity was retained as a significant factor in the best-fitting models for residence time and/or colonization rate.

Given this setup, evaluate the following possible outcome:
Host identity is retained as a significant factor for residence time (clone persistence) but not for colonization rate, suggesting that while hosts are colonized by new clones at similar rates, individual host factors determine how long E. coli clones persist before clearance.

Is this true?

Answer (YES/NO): NO